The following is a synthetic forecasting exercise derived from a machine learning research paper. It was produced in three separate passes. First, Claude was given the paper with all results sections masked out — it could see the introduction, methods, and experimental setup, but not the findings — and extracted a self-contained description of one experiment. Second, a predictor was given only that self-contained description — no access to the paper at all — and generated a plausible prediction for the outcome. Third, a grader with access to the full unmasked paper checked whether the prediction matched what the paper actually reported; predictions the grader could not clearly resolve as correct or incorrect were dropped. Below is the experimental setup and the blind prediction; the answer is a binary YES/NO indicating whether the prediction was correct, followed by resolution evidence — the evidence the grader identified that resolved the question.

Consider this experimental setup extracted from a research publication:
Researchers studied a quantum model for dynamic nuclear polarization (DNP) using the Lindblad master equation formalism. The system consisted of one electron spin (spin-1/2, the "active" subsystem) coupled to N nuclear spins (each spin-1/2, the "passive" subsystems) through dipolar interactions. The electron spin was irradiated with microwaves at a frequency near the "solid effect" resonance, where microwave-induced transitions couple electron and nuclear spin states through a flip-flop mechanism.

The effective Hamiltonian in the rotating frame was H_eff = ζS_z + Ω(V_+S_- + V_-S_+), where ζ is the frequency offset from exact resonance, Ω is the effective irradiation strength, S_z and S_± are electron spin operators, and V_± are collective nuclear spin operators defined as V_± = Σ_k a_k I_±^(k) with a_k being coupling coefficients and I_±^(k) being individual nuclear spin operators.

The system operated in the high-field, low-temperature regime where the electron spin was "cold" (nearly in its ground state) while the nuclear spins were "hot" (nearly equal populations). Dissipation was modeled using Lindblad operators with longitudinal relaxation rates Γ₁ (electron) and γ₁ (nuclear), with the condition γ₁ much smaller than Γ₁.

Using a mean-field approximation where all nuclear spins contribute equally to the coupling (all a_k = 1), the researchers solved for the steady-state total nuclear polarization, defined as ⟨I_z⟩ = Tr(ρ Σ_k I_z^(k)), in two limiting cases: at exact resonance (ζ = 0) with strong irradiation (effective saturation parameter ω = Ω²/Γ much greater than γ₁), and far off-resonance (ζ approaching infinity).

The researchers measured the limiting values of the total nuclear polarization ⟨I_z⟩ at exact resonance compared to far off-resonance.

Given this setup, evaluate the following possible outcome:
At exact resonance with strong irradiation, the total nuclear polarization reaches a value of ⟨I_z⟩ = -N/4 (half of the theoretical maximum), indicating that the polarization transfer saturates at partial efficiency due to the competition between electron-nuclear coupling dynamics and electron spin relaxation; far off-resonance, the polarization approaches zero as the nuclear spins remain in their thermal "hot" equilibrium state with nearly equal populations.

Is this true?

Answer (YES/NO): NO